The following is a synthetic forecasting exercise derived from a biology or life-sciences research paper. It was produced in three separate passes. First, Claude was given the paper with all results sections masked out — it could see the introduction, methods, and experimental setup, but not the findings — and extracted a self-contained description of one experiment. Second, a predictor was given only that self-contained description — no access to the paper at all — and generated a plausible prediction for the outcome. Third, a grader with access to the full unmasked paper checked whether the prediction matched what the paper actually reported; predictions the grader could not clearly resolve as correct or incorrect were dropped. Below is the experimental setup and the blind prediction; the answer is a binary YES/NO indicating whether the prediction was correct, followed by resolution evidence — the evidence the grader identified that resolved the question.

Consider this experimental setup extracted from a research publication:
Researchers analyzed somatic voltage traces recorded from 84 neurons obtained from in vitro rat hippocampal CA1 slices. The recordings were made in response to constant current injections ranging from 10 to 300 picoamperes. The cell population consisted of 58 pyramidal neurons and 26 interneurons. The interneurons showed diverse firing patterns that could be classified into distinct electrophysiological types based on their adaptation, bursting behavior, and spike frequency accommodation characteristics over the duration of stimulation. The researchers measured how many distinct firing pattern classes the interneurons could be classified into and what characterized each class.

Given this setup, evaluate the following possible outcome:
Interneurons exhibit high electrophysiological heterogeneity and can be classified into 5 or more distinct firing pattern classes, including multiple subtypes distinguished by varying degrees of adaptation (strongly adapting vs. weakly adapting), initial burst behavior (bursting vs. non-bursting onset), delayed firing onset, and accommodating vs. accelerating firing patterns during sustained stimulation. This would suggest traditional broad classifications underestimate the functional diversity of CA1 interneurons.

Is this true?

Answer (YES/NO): NO